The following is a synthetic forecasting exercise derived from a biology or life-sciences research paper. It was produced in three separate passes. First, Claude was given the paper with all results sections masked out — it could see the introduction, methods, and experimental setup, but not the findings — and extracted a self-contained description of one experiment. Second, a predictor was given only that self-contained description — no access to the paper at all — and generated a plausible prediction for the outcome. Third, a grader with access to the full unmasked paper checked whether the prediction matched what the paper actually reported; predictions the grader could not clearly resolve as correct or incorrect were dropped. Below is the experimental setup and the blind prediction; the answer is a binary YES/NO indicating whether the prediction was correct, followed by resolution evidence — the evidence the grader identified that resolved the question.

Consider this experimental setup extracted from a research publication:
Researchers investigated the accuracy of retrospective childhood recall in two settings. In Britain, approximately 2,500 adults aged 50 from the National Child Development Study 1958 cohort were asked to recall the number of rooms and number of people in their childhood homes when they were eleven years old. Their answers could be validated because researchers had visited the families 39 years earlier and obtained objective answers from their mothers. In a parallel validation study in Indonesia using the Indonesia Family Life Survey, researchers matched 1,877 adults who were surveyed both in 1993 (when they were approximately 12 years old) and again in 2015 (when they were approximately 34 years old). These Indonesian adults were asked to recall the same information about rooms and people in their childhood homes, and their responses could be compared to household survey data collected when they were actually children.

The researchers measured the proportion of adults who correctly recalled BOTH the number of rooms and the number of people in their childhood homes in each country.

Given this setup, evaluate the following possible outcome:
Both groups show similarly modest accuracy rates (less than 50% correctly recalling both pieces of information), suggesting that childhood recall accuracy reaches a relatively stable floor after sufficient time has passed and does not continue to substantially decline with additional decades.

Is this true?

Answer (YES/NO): NO